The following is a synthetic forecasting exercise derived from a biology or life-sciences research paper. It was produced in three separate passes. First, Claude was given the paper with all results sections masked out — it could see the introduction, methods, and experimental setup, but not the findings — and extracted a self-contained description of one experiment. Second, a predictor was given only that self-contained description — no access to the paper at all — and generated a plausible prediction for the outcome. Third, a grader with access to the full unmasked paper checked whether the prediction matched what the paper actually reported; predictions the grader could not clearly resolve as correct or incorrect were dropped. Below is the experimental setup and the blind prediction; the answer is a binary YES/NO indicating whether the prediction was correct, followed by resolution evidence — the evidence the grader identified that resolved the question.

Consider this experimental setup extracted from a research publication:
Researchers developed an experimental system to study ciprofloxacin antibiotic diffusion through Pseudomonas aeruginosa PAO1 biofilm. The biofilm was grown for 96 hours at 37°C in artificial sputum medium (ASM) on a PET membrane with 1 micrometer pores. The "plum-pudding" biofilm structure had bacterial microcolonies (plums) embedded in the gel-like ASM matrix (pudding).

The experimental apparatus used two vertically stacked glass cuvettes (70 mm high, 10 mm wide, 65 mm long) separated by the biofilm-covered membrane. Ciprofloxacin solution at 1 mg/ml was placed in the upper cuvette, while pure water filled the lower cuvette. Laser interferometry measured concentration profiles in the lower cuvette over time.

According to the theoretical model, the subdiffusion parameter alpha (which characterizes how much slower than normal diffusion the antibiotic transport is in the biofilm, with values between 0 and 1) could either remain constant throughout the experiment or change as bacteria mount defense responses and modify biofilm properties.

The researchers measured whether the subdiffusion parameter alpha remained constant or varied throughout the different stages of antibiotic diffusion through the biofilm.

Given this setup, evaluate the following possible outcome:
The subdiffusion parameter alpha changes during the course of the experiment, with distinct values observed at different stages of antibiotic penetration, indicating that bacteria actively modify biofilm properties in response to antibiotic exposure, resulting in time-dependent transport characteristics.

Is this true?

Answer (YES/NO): NO